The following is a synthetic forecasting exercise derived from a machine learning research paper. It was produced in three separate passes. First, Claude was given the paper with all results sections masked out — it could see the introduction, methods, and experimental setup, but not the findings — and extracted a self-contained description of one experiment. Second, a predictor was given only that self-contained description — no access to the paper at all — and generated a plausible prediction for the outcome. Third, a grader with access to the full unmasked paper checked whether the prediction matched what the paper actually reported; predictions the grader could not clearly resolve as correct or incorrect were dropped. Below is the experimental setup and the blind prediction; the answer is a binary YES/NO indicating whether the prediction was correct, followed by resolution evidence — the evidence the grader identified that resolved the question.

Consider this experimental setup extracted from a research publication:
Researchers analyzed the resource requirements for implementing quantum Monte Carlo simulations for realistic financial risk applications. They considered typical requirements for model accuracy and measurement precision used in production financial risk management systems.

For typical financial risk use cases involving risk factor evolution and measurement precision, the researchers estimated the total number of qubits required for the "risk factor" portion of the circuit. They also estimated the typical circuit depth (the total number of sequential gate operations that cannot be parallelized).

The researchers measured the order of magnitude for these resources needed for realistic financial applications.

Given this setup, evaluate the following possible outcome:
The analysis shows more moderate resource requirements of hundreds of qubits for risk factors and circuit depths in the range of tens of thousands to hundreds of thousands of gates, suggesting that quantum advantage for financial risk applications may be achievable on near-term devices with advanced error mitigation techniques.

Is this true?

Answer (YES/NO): NO